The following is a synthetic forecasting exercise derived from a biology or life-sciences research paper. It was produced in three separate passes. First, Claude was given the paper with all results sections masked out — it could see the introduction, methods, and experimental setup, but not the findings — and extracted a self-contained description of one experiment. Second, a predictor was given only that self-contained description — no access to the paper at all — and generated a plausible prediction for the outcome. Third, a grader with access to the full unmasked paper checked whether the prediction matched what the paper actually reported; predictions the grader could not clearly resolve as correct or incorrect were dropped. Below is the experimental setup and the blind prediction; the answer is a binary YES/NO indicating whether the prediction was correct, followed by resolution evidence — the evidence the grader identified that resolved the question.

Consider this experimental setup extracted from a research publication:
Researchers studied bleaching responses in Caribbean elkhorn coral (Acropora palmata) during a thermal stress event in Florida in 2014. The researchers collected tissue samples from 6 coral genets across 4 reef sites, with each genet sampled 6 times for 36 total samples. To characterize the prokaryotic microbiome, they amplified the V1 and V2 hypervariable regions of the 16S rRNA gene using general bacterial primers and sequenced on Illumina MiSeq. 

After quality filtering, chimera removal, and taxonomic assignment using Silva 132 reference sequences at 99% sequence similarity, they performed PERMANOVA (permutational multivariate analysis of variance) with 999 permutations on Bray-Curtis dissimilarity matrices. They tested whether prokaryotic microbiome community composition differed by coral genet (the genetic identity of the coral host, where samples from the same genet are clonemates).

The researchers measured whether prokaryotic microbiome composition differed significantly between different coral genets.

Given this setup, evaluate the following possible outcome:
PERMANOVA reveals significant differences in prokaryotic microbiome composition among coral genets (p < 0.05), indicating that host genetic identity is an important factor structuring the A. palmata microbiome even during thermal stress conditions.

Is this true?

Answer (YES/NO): YES